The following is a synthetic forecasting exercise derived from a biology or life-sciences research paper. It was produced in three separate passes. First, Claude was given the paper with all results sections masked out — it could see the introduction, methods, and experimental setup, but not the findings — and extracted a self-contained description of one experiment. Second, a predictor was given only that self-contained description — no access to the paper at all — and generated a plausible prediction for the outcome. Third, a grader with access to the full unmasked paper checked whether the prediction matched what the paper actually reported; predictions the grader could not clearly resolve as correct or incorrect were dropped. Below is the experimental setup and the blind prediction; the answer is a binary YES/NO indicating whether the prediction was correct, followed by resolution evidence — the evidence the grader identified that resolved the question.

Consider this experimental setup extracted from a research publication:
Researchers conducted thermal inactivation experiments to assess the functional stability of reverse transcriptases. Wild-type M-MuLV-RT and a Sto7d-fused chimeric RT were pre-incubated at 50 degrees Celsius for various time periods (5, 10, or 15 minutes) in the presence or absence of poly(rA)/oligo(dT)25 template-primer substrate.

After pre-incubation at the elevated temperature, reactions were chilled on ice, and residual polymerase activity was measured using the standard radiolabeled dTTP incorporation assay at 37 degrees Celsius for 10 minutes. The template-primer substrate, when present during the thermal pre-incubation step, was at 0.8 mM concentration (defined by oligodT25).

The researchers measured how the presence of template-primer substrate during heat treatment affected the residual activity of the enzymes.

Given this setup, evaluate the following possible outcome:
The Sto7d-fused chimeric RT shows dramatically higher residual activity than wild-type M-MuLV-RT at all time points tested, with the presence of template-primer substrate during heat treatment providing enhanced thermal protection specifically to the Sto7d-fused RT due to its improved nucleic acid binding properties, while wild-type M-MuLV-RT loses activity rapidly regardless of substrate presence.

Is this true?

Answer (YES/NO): NO